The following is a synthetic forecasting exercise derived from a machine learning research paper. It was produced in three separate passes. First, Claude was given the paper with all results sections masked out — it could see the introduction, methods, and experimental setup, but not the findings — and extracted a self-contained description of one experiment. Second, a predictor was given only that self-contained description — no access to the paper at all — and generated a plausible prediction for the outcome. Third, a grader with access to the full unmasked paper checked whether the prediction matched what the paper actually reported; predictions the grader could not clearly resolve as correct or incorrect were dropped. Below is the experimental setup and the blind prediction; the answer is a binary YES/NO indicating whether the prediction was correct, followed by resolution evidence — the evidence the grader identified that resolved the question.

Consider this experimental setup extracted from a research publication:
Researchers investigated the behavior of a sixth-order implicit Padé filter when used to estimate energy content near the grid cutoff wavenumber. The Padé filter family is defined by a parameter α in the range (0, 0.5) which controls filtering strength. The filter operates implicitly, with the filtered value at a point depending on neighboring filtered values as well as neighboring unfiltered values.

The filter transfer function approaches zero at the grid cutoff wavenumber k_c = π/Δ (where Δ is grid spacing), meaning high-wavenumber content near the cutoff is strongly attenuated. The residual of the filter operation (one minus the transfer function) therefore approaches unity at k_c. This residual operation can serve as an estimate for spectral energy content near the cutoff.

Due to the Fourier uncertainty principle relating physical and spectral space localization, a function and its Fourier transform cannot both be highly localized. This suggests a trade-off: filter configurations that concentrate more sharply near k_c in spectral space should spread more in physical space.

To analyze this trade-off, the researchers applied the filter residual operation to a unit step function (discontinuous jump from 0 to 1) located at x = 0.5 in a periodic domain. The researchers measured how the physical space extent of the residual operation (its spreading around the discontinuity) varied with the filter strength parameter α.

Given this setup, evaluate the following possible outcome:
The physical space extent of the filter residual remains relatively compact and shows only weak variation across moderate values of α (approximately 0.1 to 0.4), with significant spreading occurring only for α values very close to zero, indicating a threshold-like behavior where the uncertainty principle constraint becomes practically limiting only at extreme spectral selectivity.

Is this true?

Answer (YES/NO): NO